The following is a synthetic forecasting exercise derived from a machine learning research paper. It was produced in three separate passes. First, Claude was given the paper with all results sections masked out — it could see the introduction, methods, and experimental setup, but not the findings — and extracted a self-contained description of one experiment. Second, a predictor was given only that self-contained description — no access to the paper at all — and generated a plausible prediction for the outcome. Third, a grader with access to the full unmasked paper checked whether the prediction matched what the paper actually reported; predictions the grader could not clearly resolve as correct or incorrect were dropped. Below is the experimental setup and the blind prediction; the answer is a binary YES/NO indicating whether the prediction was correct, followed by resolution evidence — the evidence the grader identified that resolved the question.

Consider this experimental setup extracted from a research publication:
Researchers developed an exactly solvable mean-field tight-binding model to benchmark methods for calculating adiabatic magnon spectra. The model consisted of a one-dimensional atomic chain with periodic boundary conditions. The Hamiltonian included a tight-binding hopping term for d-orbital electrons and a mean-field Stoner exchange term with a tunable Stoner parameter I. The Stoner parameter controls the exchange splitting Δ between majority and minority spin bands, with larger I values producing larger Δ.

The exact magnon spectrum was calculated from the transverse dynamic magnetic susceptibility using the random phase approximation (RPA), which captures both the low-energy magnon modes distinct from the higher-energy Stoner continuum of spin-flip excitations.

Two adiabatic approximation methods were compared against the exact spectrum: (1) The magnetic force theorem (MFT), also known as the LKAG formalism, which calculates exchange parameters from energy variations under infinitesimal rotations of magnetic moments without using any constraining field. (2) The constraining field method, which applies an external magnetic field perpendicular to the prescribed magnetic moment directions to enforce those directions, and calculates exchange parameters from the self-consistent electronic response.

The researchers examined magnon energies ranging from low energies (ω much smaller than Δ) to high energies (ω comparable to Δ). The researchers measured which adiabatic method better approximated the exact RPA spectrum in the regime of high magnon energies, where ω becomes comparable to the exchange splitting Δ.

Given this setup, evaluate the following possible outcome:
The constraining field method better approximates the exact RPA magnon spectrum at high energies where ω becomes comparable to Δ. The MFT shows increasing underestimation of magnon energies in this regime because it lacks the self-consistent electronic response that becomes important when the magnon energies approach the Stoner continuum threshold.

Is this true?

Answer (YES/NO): YES